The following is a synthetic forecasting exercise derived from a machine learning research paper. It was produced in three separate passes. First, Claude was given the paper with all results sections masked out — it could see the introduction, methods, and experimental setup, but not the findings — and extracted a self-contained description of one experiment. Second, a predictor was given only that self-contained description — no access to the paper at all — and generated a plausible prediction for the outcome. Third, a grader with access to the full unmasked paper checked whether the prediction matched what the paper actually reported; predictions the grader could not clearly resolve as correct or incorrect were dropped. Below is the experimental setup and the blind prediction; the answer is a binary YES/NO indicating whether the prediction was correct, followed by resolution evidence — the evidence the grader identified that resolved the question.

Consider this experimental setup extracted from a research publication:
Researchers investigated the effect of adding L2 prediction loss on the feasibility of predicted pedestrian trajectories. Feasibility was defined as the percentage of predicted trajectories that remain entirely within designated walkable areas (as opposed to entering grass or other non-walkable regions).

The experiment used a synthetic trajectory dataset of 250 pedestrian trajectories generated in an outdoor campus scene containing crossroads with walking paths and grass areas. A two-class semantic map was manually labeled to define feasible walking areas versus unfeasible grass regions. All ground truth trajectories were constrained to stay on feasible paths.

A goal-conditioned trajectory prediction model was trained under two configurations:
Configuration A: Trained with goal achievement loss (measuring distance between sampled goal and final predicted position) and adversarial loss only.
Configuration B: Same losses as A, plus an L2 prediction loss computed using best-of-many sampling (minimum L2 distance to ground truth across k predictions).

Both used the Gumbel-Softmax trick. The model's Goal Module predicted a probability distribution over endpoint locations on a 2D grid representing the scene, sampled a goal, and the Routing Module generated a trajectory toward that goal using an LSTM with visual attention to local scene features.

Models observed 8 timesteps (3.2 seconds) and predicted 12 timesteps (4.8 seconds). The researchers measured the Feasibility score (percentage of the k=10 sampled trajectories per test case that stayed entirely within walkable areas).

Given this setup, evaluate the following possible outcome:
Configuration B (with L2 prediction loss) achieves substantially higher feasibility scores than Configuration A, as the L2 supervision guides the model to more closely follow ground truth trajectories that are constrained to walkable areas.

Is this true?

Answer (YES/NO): YES